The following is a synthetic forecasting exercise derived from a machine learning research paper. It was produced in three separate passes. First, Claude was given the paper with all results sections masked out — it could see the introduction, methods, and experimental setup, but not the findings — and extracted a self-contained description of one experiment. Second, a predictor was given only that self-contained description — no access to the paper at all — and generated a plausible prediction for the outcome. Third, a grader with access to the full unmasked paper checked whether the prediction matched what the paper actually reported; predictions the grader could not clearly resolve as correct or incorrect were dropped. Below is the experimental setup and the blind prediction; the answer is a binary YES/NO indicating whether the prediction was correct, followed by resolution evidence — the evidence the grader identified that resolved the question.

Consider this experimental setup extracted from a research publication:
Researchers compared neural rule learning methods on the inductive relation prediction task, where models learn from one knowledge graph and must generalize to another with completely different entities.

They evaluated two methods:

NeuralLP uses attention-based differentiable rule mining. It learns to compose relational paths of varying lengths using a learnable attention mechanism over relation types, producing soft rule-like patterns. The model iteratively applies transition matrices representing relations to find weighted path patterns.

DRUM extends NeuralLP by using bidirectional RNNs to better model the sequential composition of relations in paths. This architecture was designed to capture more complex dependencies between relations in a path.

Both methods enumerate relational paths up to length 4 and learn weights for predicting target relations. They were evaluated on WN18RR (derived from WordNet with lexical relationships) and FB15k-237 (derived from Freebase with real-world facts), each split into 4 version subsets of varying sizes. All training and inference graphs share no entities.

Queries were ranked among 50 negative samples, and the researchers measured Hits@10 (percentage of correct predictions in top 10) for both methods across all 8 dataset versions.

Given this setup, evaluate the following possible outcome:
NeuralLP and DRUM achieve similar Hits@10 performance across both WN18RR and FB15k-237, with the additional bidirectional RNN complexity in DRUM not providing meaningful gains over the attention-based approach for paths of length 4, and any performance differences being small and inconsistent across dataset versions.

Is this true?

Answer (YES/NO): YES